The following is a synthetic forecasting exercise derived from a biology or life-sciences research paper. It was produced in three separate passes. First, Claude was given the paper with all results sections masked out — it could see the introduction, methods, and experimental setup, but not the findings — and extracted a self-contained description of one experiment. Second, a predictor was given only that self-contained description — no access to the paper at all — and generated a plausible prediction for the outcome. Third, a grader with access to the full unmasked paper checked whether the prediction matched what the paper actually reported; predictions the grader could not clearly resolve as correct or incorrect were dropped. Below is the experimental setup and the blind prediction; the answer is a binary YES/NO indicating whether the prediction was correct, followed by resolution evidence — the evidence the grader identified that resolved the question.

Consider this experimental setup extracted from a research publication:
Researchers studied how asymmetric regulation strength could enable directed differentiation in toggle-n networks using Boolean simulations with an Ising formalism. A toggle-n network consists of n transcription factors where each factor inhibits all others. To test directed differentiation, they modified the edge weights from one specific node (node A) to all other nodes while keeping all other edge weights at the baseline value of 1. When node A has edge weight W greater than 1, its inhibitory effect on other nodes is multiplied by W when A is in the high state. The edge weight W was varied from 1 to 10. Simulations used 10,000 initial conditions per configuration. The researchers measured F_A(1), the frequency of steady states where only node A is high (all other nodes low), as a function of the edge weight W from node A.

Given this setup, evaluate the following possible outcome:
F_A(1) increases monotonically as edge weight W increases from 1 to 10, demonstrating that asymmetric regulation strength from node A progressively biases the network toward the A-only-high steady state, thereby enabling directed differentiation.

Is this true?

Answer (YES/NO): NO